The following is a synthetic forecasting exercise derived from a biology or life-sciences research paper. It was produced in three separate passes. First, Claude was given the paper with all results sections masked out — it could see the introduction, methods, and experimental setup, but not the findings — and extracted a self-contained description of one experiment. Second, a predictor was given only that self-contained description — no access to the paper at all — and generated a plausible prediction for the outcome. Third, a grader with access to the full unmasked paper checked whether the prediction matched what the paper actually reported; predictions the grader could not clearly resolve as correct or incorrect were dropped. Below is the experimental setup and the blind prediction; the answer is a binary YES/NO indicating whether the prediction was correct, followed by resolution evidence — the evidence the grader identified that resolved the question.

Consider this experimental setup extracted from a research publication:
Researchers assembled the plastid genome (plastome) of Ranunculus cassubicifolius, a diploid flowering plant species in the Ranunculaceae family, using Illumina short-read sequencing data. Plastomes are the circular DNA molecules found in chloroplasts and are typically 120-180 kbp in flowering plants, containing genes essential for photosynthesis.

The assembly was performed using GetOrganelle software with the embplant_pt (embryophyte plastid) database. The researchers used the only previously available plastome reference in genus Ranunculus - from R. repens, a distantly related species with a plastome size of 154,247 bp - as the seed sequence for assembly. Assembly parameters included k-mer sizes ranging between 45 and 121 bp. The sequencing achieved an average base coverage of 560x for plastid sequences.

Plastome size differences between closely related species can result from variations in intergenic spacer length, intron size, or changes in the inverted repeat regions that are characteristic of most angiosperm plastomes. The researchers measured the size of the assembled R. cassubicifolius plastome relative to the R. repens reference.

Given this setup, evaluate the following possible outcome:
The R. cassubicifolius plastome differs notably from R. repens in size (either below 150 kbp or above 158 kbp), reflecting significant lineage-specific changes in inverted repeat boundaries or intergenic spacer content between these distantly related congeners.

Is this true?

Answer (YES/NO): NO